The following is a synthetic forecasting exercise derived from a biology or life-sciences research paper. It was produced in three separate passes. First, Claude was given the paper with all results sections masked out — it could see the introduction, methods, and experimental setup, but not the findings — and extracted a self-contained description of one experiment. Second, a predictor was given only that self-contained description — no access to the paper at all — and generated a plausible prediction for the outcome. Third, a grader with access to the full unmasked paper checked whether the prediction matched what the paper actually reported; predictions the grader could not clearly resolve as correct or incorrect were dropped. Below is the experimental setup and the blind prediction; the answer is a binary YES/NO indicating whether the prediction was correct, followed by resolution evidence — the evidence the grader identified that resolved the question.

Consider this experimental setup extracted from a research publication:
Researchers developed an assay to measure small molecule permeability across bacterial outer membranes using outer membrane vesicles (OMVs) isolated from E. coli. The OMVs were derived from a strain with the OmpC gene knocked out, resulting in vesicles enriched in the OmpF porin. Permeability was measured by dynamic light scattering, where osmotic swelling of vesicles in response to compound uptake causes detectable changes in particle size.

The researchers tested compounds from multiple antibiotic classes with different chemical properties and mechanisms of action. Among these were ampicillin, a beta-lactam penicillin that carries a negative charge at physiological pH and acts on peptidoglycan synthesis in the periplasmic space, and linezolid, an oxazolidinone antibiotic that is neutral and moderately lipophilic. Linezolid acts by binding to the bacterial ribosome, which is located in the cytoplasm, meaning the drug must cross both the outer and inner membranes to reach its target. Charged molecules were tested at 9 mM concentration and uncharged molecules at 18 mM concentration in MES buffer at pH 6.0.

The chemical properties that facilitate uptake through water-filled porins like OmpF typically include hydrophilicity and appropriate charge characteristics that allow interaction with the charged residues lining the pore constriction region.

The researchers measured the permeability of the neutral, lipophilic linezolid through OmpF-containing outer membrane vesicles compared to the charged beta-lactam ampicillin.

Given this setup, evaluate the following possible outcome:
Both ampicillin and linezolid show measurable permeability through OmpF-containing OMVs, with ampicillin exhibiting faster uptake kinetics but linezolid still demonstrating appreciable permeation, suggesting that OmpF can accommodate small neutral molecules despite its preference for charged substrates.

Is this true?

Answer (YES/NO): YES